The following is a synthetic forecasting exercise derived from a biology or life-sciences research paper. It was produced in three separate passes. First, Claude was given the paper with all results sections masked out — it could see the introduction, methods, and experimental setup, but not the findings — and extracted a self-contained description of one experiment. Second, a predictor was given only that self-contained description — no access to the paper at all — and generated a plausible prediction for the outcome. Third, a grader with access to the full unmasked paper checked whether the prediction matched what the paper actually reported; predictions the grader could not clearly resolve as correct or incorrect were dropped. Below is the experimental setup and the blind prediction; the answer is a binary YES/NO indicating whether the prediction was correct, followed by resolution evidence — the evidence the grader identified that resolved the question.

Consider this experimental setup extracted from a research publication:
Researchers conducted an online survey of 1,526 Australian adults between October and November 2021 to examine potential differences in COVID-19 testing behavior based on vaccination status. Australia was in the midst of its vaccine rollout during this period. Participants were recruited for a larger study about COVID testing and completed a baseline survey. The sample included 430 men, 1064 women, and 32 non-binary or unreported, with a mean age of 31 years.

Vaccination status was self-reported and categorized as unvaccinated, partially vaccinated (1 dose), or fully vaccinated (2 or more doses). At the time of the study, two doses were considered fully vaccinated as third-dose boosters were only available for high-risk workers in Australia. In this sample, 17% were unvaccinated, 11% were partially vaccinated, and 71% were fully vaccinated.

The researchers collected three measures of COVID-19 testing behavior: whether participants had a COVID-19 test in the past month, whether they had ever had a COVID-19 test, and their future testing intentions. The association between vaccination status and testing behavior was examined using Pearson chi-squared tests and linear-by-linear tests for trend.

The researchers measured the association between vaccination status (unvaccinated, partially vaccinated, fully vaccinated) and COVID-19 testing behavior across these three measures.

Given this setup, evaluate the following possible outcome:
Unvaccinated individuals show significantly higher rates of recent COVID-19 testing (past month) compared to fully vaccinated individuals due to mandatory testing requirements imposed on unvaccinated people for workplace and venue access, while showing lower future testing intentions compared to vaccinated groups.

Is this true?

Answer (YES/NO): NO